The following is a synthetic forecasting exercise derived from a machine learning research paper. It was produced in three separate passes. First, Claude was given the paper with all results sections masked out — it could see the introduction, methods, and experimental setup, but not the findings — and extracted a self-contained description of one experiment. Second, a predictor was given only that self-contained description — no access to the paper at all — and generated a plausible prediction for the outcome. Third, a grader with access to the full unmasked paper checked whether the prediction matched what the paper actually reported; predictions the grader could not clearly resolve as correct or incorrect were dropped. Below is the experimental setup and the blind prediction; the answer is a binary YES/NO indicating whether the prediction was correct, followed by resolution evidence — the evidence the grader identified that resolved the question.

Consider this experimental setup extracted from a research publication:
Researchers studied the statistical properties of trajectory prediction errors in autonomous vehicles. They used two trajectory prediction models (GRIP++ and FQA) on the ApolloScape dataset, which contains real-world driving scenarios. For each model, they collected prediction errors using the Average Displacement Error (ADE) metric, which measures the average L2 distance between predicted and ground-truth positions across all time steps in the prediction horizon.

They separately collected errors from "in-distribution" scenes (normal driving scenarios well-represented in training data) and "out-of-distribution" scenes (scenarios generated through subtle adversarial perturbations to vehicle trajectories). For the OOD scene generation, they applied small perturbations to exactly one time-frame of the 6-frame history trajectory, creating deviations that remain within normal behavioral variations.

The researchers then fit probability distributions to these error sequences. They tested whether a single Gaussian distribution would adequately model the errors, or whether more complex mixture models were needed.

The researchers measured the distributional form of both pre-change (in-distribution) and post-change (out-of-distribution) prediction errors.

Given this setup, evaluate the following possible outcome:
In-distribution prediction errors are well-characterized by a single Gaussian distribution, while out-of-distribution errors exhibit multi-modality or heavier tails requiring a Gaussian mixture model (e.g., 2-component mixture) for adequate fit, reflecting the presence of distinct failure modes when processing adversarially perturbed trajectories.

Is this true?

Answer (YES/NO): NO